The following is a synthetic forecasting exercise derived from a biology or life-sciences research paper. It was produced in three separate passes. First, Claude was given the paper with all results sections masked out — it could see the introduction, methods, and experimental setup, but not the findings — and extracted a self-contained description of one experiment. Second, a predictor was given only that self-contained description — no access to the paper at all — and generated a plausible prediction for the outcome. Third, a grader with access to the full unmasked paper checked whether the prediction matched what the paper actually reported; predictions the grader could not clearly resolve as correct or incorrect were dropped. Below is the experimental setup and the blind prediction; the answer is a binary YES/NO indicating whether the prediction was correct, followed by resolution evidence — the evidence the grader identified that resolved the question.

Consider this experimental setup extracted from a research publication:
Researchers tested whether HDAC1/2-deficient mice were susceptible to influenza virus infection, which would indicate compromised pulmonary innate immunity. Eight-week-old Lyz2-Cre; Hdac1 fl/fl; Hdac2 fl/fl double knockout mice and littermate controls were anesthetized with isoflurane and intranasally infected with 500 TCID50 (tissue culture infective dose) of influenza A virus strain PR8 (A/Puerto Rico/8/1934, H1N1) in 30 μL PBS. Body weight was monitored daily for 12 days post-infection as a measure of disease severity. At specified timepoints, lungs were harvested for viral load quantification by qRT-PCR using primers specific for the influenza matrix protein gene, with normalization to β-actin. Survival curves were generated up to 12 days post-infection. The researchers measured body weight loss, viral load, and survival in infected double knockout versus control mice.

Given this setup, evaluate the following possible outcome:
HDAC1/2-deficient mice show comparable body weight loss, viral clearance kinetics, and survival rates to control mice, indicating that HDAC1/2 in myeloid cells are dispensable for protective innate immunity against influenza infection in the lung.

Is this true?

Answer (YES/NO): NO